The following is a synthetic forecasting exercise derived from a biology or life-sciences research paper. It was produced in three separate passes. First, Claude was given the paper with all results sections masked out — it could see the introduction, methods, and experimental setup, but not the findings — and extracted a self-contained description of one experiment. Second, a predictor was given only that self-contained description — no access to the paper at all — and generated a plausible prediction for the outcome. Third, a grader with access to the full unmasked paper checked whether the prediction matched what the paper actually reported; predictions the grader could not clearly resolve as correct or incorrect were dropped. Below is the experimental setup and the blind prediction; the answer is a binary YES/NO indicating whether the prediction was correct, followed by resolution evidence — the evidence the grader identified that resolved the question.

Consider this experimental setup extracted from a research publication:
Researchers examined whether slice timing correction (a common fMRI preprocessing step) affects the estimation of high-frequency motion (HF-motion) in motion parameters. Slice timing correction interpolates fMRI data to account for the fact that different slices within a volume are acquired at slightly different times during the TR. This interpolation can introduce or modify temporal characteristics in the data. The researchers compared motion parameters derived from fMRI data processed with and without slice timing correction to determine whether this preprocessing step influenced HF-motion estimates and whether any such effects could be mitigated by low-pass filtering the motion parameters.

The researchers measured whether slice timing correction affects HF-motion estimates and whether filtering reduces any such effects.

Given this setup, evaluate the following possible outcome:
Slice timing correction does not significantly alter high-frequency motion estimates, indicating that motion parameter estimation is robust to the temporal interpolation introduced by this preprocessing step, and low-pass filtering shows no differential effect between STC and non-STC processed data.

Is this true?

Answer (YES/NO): NO